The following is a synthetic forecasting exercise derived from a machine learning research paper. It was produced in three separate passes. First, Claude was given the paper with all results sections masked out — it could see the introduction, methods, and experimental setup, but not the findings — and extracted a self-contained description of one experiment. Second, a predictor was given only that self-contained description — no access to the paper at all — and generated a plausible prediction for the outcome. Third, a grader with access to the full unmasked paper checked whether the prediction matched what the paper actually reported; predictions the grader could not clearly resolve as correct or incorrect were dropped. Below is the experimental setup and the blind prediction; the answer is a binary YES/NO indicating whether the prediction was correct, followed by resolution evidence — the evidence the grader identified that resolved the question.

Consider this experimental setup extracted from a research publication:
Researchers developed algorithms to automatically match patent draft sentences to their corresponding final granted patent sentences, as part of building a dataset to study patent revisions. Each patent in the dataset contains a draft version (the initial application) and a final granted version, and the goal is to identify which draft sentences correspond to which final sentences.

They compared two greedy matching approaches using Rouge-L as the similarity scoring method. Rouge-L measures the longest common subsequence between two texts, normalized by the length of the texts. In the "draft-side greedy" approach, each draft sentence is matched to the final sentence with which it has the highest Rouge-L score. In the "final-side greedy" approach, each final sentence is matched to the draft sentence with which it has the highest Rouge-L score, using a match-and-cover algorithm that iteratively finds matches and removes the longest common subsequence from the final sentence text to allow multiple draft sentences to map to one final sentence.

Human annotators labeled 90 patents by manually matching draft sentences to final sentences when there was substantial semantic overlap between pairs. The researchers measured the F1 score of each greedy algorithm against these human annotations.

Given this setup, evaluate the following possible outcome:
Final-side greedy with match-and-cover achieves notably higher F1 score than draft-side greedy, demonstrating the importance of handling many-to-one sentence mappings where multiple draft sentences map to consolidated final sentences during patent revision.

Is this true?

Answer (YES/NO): YES